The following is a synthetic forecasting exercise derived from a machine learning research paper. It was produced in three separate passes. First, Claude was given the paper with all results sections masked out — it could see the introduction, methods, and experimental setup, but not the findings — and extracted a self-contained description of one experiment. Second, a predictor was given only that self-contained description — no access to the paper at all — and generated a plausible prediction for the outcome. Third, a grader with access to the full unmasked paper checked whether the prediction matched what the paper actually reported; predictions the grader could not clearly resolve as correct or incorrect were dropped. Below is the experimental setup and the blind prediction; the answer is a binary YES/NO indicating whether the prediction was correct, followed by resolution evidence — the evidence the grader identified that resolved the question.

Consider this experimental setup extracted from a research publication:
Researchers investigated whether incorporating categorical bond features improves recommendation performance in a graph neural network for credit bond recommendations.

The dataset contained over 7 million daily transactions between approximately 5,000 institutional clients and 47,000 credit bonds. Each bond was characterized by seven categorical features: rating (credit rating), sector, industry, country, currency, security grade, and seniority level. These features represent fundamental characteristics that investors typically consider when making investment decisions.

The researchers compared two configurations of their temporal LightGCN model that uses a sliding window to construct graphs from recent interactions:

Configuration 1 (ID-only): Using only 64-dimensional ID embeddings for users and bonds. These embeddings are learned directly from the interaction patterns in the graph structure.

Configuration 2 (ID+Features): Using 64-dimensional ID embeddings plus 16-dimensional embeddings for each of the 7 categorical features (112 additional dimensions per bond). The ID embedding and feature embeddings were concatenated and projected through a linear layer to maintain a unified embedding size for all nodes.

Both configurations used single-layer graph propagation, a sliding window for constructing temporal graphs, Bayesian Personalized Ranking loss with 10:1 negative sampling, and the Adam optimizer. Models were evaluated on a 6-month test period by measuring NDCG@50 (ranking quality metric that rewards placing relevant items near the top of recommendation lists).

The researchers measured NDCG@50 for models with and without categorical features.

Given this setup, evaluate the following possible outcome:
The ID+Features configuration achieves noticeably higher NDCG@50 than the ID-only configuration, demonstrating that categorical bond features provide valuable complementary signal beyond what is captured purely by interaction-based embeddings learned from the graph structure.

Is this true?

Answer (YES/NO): YES